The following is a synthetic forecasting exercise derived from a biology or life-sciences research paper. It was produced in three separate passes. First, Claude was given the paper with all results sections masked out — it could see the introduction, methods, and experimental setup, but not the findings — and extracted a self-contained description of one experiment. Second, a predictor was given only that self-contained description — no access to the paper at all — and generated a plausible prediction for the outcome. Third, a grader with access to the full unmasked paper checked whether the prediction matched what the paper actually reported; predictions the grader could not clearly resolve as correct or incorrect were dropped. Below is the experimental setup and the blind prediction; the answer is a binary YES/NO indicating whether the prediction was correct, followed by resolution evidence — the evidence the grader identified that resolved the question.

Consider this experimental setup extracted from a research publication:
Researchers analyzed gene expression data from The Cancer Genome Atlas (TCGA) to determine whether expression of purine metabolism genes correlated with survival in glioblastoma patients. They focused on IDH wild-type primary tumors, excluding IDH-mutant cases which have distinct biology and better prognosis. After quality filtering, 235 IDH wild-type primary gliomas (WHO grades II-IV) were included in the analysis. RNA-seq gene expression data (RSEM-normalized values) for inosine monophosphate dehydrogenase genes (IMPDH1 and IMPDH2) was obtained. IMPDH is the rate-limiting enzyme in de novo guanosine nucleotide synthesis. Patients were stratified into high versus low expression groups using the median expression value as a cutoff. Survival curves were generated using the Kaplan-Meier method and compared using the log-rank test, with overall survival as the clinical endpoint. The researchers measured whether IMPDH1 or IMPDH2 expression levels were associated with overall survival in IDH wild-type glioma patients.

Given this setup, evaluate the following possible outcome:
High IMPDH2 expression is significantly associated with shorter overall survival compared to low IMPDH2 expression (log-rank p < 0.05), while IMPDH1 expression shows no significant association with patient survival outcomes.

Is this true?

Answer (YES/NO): NO